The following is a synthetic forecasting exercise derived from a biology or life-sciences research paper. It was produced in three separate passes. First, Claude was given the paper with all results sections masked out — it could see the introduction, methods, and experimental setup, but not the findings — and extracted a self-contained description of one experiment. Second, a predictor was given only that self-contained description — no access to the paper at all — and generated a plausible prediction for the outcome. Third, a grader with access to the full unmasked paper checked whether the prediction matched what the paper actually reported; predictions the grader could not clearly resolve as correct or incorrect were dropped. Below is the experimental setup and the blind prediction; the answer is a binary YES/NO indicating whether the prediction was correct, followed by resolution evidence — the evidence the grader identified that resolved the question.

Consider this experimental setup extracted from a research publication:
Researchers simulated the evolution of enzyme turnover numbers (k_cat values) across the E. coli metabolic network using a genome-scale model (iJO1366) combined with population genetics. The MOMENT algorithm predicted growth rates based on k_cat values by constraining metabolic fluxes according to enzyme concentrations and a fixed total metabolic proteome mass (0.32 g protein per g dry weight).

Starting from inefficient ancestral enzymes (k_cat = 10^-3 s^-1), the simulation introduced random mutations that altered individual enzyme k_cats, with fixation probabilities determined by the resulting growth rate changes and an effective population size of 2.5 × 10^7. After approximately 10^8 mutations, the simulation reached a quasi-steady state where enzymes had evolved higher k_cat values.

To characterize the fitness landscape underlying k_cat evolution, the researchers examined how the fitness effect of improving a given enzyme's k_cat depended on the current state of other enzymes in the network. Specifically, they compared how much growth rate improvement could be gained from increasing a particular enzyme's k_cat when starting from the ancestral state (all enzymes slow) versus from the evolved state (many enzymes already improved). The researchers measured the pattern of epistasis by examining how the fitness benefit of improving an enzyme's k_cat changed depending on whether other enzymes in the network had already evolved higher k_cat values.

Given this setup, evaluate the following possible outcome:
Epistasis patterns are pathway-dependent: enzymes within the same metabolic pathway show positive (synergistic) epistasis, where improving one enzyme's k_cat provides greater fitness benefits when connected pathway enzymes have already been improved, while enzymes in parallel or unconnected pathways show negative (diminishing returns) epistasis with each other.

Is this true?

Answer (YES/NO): NO